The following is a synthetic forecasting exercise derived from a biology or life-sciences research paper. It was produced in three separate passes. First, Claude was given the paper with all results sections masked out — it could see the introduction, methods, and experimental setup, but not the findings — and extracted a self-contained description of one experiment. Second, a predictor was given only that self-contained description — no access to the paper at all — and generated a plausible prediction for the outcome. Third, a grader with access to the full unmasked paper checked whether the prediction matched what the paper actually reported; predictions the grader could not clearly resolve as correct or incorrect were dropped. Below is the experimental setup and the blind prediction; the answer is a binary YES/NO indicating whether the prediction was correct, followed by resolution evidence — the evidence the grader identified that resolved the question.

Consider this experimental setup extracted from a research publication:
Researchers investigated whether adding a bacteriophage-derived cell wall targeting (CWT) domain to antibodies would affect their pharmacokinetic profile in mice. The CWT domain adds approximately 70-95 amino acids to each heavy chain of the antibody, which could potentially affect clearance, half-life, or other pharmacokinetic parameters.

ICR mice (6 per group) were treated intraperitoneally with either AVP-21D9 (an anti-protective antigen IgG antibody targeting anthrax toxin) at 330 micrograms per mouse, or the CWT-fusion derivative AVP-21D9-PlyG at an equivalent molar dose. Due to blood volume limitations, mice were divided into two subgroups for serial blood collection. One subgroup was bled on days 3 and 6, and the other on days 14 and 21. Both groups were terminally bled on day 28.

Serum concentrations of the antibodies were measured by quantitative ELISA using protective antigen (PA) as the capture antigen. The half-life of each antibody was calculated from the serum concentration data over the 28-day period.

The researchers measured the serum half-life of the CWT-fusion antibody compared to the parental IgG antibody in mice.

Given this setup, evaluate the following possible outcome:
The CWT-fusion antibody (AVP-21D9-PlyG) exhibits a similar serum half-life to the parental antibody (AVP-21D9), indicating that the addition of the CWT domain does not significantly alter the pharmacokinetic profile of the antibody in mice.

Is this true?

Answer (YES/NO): NO